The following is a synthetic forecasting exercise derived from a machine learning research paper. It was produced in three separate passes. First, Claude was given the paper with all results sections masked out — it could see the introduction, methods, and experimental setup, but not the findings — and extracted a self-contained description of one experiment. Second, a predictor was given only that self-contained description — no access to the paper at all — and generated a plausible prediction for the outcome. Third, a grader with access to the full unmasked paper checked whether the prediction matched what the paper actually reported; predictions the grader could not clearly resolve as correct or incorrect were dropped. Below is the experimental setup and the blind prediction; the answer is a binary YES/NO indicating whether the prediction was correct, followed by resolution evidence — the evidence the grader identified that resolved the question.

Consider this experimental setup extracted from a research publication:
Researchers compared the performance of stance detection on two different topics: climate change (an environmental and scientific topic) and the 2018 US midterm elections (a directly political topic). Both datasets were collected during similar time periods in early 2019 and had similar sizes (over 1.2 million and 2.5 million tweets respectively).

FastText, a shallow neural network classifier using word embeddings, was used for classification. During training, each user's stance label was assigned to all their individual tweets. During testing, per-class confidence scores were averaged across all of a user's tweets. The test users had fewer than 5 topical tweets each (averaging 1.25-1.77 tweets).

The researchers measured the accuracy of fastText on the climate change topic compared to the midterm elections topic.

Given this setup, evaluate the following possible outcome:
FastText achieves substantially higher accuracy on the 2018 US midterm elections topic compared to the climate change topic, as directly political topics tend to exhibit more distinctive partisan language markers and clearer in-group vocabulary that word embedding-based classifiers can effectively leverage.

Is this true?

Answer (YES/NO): NO